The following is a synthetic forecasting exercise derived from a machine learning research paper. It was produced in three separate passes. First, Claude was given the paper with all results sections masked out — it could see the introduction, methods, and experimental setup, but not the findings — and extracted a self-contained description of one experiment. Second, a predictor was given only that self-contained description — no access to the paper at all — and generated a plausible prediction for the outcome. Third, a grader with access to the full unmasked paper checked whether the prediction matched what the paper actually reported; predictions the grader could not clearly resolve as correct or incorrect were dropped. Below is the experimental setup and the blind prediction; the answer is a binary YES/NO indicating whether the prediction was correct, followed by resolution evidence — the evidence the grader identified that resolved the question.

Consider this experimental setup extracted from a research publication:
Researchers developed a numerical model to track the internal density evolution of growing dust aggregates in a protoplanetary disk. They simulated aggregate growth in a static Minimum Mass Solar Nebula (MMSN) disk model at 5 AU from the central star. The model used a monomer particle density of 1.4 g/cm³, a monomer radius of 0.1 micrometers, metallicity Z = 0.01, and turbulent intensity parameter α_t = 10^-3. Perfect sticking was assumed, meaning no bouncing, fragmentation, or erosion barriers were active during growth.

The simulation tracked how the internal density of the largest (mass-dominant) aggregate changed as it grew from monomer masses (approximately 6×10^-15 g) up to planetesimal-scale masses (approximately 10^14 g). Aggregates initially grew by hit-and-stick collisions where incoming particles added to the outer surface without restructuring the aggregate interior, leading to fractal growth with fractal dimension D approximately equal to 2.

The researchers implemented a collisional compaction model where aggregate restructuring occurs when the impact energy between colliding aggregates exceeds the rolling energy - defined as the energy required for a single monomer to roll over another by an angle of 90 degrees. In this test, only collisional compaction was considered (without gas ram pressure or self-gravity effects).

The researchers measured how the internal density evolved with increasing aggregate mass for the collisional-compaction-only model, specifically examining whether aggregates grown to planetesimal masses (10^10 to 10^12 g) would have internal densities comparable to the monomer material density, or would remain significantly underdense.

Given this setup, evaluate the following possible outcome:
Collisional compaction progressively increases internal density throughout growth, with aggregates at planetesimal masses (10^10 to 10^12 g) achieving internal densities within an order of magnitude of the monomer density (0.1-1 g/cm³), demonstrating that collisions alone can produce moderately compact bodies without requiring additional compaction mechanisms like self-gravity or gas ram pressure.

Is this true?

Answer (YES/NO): NO